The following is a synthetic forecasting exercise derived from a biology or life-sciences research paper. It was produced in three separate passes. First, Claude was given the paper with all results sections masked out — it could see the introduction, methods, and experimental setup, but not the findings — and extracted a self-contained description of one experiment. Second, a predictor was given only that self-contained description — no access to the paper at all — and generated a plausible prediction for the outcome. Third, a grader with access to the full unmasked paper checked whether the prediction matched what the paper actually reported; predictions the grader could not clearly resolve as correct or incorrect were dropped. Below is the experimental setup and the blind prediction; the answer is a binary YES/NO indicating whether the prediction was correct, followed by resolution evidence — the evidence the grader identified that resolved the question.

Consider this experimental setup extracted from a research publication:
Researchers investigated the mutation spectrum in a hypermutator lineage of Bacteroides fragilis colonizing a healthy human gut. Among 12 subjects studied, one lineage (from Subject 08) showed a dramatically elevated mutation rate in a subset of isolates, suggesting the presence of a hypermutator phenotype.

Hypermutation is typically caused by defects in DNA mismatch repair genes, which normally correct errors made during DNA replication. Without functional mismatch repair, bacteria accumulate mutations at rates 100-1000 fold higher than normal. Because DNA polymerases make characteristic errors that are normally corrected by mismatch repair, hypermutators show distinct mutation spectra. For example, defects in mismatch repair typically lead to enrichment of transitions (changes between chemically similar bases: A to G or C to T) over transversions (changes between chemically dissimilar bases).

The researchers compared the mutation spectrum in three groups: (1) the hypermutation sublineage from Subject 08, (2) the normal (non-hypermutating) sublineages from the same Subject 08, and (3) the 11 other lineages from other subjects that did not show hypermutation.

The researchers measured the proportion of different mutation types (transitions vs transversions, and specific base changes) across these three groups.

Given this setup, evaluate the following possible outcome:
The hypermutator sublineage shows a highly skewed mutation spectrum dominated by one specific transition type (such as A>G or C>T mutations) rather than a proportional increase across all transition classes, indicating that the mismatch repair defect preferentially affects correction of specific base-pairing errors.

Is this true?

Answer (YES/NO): NO